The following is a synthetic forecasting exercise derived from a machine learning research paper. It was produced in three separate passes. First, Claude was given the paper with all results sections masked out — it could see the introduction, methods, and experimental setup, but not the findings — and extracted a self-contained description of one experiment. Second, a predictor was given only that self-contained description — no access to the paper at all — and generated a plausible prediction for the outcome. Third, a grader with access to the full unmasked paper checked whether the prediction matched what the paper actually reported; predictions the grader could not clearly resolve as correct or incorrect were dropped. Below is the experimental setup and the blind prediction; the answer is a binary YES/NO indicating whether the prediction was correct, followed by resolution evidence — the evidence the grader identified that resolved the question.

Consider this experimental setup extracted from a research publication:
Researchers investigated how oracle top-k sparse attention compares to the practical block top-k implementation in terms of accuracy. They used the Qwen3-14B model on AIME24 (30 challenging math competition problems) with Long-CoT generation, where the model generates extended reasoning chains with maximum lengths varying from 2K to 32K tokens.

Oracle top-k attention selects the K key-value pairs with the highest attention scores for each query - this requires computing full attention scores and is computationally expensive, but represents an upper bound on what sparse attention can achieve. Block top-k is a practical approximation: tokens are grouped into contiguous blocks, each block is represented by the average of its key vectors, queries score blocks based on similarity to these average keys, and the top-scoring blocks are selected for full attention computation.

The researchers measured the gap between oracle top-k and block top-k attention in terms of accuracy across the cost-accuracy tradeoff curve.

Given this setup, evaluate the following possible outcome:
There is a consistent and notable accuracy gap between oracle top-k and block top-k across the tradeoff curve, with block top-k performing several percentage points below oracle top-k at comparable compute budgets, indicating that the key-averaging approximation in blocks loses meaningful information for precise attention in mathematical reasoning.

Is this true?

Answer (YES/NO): NO